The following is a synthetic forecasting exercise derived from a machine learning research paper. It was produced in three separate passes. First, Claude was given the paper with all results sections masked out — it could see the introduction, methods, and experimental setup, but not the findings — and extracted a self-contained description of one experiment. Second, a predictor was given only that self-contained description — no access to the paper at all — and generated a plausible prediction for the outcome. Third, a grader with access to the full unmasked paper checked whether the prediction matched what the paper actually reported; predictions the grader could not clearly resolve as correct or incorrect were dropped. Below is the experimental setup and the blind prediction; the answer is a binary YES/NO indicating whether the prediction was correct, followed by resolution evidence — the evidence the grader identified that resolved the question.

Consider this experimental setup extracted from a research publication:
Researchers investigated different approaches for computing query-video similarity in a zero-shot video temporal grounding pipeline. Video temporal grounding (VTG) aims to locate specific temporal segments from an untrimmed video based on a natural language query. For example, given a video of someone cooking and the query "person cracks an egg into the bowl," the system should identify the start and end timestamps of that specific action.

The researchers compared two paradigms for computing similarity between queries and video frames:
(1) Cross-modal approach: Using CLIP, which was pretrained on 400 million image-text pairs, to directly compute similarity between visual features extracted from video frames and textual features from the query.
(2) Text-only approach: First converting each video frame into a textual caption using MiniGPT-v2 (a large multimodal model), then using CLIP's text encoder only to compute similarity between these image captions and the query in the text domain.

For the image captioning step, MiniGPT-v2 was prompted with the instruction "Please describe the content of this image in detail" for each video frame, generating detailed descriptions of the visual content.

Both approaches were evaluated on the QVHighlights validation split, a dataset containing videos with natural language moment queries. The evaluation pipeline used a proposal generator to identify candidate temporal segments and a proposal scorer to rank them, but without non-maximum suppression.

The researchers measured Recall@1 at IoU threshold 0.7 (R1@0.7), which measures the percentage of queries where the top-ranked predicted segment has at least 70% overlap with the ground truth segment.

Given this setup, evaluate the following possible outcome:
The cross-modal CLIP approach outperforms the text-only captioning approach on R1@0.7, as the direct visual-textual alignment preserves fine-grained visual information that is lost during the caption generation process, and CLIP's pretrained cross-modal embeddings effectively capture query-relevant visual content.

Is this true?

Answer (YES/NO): NO